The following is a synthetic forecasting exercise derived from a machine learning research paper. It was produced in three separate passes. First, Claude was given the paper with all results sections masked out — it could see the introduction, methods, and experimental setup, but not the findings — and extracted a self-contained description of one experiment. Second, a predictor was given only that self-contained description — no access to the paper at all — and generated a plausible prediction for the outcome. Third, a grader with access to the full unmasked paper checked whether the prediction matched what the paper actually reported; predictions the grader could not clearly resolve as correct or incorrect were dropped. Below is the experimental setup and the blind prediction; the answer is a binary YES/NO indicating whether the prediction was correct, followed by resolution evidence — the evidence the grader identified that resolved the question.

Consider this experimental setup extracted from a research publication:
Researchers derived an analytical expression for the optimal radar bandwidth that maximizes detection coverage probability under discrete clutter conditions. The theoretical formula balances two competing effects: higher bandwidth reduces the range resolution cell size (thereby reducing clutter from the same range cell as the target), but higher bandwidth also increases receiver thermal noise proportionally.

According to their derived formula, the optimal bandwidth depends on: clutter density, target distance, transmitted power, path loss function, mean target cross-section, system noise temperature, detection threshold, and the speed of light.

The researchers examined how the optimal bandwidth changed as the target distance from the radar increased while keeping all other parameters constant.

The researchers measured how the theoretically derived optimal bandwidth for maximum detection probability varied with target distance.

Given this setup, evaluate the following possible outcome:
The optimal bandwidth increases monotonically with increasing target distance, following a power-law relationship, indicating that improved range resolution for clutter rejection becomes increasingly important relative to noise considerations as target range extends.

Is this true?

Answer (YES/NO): NO